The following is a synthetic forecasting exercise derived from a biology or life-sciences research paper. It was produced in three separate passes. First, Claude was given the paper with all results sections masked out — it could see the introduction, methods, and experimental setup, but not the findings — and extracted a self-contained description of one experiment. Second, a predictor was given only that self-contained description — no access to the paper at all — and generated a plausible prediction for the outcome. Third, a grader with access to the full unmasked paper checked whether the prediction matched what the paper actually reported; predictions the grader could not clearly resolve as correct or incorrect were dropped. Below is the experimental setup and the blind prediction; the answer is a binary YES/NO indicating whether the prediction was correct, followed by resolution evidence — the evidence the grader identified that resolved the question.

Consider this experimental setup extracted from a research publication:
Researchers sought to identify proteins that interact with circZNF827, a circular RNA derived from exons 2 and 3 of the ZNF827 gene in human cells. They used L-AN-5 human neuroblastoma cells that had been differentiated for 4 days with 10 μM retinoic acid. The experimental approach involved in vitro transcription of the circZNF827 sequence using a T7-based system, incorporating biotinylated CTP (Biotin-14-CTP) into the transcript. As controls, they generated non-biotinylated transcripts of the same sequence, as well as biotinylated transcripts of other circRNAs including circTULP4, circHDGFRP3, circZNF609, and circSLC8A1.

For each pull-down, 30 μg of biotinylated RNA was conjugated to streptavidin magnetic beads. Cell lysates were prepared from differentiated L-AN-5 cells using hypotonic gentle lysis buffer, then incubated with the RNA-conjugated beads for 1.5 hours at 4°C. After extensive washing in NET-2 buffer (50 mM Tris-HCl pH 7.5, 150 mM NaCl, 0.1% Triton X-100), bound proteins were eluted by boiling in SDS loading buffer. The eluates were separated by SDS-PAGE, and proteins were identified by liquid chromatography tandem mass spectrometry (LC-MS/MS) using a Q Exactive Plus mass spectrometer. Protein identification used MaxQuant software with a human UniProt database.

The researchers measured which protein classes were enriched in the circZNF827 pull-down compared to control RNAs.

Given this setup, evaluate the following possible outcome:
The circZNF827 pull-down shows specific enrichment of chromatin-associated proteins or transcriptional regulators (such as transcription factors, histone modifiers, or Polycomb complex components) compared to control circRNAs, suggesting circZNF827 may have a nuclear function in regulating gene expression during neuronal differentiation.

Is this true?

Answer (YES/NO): YES